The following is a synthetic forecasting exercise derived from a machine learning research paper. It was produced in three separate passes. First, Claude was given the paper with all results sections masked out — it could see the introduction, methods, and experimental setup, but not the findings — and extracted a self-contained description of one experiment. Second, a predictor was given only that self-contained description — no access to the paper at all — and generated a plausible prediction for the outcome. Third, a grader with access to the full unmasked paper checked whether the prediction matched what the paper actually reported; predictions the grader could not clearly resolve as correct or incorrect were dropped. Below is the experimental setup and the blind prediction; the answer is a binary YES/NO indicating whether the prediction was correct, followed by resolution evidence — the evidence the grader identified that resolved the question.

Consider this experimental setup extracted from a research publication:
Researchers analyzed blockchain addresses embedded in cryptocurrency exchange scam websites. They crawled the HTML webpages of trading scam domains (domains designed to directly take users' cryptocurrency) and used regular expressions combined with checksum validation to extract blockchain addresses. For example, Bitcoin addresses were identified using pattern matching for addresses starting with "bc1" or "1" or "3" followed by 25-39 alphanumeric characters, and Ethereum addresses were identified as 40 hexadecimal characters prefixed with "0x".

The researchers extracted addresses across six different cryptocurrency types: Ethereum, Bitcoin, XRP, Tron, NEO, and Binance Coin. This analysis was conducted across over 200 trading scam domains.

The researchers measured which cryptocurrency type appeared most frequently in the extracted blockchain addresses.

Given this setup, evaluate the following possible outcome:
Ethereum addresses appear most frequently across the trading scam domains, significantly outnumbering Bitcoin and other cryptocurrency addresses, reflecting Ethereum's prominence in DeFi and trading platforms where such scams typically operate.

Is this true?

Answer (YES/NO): YES